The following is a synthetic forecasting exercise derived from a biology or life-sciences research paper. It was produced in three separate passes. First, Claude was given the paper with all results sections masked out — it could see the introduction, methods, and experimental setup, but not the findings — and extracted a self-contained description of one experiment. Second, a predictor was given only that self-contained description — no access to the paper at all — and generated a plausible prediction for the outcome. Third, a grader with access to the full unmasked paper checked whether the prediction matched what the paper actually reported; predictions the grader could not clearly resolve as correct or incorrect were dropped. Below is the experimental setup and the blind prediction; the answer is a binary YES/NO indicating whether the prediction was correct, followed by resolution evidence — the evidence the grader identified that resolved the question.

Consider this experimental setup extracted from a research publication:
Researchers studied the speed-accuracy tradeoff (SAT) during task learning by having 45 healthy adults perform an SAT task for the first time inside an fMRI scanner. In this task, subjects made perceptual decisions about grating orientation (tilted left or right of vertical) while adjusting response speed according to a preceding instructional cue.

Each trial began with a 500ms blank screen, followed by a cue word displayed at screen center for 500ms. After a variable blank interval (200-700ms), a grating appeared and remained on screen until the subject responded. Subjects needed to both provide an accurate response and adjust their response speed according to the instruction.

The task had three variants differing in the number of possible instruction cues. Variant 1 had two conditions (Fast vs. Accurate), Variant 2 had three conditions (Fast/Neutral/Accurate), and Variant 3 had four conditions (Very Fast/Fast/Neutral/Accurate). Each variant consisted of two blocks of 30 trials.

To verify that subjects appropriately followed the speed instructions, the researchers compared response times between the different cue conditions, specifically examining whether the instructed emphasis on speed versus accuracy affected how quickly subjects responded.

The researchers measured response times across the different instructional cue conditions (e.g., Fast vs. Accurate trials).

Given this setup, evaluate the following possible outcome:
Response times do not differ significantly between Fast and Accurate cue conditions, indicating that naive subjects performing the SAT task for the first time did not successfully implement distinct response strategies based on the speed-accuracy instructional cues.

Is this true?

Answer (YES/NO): NO